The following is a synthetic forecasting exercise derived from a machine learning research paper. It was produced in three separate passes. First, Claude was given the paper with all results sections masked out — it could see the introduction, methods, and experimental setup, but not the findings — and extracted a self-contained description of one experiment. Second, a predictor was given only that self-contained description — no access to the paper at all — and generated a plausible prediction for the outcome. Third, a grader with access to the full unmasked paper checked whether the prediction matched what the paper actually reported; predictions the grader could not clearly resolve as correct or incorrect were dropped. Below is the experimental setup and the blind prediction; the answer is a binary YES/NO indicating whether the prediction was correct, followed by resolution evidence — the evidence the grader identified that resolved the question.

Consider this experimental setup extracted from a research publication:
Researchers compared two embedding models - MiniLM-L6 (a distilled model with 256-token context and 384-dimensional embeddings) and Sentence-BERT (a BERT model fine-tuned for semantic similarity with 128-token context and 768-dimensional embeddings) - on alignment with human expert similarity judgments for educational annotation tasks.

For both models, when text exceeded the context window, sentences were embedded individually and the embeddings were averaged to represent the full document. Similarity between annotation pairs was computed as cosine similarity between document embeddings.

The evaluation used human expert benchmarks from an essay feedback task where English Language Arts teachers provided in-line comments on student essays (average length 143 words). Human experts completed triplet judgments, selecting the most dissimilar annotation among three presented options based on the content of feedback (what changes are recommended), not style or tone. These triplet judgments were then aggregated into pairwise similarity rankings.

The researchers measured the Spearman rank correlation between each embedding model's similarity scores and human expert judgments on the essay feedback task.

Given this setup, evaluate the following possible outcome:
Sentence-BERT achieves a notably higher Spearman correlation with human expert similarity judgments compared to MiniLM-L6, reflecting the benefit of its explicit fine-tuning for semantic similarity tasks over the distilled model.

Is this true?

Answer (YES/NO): NO